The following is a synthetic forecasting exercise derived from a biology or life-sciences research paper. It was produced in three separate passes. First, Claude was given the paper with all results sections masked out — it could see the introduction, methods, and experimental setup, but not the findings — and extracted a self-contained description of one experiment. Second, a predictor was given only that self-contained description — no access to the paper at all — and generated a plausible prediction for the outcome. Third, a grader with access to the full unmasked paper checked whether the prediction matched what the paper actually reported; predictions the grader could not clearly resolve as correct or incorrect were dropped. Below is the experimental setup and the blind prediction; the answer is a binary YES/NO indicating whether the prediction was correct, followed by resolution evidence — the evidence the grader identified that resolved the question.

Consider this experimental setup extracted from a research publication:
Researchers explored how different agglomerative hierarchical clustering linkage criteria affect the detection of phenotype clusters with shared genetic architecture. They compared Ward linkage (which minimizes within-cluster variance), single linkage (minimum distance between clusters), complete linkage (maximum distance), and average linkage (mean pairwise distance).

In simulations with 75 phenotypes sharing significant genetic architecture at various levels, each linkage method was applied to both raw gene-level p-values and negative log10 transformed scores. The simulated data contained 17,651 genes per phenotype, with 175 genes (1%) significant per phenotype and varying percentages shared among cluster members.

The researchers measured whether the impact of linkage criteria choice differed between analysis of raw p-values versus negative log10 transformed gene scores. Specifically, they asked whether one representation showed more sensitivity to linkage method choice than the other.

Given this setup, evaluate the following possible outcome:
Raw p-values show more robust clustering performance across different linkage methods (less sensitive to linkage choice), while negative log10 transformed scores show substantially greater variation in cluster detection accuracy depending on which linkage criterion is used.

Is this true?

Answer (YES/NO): YES